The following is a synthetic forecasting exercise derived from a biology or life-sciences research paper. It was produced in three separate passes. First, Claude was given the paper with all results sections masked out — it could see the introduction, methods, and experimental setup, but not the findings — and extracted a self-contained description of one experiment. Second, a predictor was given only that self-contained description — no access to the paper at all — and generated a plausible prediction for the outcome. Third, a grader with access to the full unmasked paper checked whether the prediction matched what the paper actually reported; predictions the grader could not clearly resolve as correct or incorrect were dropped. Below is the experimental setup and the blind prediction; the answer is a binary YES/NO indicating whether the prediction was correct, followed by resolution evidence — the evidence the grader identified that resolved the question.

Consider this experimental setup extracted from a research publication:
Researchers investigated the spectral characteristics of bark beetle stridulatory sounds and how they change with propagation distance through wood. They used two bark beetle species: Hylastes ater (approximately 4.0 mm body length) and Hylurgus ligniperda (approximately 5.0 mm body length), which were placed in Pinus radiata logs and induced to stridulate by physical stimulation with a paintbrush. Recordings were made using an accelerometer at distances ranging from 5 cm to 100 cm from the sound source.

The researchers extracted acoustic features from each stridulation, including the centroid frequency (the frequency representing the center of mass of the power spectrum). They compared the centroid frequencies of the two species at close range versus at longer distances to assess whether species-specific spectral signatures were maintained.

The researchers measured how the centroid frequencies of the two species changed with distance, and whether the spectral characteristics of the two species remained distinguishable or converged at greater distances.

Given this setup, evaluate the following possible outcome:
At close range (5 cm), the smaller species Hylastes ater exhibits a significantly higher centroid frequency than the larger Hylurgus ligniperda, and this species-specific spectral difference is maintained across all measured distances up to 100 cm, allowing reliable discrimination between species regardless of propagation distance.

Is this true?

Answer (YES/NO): NO